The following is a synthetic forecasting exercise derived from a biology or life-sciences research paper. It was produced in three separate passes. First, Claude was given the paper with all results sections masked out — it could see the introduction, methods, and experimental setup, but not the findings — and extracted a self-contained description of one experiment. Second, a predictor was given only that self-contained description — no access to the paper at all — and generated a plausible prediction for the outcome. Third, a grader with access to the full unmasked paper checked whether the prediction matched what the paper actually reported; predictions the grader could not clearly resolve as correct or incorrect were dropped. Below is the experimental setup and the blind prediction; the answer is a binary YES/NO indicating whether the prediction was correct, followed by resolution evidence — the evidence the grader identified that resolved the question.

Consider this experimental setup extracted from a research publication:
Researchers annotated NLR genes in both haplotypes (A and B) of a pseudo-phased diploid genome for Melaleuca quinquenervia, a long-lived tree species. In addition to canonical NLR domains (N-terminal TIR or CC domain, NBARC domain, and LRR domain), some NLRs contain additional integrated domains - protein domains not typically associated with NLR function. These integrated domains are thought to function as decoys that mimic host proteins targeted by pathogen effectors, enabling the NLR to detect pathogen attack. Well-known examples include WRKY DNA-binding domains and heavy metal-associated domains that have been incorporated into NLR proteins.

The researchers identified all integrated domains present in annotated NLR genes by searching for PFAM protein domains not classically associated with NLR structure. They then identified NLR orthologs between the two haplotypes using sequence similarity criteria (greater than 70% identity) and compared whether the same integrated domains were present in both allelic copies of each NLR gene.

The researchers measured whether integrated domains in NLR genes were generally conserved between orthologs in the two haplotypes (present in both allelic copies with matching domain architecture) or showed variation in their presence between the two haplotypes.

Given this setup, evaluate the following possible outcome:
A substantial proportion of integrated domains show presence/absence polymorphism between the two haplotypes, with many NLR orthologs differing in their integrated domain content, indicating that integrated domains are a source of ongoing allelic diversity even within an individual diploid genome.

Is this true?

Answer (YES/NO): YES